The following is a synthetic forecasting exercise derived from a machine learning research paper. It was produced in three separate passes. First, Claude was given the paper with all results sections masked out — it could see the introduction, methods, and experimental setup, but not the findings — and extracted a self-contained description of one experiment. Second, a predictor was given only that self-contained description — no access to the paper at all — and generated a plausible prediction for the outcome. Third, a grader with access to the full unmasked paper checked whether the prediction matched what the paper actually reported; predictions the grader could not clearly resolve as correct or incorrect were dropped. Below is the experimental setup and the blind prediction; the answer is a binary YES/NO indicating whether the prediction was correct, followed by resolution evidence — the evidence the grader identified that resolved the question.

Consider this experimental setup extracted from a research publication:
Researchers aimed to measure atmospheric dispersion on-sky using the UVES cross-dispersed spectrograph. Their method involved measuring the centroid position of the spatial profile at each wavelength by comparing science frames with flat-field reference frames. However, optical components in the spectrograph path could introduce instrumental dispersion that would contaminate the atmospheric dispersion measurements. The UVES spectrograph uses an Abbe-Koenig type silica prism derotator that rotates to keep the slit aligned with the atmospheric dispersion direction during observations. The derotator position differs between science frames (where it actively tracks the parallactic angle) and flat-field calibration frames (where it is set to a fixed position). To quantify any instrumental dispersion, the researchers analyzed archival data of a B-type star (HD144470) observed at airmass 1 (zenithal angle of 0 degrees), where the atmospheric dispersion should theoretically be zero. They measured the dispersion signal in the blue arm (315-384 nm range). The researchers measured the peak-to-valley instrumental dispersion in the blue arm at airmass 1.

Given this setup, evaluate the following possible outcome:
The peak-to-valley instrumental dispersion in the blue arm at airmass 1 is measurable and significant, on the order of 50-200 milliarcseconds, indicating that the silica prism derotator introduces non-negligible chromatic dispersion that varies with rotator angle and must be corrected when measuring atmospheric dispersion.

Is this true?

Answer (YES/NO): NO